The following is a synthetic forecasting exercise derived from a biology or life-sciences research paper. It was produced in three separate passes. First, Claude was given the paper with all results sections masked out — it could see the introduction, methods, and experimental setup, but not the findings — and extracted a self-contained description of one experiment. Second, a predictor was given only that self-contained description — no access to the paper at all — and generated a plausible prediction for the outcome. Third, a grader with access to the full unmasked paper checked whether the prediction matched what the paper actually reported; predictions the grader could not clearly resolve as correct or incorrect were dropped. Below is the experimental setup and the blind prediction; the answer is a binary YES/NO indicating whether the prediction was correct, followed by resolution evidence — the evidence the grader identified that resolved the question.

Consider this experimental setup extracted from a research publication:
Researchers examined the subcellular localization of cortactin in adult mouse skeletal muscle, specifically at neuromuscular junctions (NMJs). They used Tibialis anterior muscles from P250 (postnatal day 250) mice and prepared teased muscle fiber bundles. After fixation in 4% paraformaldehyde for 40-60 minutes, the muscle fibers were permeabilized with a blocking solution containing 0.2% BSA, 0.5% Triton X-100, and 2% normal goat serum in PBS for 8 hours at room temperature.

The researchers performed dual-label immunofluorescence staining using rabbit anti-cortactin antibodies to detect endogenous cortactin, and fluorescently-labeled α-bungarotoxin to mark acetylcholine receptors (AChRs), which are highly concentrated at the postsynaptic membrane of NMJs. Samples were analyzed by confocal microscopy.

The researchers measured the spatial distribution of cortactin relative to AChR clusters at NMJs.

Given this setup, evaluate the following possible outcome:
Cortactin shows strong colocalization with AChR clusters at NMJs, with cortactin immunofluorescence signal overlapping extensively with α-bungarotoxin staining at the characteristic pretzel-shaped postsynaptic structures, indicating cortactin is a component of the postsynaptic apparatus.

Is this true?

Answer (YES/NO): YES